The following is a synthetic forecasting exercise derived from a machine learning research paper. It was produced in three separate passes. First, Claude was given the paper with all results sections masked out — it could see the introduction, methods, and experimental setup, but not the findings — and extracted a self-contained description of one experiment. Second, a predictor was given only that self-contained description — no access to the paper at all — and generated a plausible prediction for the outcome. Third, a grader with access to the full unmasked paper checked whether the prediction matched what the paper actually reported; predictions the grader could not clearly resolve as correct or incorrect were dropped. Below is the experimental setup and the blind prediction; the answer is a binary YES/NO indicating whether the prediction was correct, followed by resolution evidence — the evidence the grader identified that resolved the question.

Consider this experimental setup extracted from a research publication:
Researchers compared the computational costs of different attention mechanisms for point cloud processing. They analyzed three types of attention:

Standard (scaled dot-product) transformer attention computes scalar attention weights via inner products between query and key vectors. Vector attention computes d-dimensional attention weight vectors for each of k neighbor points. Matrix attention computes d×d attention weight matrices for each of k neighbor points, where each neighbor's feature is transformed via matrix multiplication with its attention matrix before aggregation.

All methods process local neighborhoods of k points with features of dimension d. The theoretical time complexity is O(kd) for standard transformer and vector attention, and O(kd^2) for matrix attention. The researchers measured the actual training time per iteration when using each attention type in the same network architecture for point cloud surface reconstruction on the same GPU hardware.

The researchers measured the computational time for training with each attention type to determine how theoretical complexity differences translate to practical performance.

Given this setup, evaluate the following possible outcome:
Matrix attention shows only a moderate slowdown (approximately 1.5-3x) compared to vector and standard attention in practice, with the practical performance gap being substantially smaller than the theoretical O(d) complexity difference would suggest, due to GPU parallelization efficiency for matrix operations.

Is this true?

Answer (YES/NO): YES